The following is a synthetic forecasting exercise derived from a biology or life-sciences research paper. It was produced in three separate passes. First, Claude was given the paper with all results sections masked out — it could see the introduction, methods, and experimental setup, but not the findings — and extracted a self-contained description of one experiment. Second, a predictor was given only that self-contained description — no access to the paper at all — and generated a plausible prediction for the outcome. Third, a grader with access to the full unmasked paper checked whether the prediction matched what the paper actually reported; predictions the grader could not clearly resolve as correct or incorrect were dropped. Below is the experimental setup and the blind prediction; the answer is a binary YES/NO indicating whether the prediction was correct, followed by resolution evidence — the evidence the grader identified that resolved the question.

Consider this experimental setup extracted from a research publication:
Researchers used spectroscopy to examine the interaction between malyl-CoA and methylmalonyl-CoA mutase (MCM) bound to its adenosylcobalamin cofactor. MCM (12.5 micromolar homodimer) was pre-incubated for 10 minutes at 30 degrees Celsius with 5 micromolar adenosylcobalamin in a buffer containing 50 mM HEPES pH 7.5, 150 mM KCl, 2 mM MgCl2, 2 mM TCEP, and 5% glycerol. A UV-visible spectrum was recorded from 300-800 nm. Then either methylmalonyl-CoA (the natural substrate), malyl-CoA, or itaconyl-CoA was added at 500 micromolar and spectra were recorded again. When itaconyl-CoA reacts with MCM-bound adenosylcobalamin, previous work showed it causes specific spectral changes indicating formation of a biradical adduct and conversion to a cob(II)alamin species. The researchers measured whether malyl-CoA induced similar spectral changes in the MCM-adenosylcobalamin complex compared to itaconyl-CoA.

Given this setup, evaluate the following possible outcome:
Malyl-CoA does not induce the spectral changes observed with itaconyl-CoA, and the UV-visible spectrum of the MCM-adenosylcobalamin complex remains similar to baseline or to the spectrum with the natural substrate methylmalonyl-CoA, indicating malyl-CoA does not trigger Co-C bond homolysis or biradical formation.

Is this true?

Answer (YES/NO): NO